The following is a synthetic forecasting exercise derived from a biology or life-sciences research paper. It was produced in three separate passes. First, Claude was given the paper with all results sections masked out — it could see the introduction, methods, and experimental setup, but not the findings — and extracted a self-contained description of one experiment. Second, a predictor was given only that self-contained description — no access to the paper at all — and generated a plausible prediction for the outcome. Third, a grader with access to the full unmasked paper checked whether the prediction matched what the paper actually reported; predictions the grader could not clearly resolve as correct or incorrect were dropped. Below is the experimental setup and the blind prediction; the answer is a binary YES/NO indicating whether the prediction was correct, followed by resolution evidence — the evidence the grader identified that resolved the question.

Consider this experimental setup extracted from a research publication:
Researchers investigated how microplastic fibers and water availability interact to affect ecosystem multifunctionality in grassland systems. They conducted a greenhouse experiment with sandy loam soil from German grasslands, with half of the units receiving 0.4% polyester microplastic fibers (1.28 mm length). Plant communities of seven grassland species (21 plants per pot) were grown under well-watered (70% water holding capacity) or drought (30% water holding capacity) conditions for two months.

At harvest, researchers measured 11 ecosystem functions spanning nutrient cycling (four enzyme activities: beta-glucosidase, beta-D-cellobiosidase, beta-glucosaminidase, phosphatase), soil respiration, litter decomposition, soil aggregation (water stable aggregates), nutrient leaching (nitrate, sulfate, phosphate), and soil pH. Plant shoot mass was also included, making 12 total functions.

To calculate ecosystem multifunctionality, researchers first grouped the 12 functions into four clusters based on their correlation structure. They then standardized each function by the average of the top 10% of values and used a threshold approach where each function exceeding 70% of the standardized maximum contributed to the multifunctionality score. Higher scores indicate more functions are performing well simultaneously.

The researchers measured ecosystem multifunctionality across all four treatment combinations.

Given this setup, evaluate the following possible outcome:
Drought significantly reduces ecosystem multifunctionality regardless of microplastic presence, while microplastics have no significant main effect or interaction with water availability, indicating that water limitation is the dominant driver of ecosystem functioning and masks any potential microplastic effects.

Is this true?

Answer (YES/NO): NO